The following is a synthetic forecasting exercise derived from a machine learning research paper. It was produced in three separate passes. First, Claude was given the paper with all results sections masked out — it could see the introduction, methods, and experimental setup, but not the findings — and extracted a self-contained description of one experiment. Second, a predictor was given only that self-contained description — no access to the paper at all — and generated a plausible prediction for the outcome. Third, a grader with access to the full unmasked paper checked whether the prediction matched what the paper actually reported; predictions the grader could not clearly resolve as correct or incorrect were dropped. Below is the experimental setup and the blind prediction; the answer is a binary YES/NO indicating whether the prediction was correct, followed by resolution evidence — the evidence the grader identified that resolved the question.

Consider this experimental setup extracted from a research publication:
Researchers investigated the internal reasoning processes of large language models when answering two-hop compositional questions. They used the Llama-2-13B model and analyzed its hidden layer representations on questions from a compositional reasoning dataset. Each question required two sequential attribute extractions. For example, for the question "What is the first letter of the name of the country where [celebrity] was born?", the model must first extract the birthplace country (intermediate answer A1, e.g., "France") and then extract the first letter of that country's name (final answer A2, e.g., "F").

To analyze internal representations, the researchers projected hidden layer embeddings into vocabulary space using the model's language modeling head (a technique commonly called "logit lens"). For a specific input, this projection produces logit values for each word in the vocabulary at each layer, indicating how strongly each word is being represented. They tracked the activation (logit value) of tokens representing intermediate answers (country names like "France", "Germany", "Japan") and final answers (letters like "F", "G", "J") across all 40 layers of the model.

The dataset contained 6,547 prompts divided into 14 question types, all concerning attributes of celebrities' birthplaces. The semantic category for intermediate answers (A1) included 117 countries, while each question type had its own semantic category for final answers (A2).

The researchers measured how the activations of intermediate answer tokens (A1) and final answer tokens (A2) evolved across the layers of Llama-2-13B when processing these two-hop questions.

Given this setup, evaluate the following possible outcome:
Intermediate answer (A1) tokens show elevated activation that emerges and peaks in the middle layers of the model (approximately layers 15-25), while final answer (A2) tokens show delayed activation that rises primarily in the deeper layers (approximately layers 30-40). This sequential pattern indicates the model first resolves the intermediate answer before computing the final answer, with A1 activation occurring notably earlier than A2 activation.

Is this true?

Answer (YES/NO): YES